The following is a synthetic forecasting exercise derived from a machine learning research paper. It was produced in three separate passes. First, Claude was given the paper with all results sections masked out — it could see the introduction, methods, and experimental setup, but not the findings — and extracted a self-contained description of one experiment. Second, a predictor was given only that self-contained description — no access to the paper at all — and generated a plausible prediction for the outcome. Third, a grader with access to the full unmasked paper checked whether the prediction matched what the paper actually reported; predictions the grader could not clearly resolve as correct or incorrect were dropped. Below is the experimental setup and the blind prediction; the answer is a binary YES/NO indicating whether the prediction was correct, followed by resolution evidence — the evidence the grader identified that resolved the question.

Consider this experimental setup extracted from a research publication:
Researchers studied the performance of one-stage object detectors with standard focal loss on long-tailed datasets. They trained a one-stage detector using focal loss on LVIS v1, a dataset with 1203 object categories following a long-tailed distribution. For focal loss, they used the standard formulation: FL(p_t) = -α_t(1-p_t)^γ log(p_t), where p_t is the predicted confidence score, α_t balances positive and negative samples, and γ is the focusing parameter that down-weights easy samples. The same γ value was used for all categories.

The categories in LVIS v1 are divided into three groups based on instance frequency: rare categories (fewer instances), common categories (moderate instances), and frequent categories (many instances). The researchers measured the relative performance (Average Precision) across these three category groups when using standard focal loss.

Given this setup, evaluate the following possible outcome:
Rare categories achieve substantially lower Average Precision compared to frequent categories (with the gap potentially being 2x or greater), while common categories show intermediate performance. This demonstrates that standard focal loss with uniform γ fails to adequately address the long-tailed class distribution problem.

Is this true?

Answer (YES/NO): YES